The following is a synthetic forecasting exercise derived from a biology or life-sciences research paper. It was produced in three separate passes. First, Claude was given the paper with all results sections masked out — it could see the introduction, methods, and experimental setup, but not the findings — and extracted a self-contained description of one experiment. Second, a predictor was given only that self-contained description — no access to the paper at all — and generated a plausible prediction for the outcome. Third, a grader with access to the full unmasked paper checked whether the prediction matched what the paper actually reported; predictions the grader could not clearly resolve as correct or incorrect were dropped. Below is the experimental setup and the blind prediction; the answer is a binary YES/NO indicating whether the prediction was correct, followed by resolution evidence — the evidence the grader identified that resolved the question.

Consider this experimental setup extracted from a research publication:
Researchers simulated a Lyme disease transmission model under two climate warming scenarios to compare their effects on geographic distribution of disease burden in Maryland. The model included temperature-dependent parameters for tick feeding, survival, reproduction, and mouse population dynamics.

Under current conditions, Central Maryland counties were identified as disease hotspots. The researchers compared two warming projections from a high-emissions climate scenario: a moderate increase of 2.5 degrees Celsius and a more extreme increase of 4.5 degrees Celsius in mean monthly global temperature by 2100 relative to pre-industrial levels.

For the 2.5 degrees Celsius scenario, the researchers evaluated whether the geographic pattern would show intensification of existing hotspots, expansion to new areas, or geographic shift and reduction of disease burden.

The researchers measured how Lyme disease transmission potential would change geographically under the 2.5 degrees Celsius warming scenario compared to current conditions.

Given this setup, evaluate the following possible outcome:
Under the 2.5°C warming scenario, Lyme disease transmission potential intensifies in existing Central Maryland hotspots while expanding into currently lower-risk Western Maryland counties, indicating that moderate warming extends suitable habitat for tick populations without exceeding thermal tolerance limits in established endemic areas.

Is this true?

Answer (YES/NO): YES